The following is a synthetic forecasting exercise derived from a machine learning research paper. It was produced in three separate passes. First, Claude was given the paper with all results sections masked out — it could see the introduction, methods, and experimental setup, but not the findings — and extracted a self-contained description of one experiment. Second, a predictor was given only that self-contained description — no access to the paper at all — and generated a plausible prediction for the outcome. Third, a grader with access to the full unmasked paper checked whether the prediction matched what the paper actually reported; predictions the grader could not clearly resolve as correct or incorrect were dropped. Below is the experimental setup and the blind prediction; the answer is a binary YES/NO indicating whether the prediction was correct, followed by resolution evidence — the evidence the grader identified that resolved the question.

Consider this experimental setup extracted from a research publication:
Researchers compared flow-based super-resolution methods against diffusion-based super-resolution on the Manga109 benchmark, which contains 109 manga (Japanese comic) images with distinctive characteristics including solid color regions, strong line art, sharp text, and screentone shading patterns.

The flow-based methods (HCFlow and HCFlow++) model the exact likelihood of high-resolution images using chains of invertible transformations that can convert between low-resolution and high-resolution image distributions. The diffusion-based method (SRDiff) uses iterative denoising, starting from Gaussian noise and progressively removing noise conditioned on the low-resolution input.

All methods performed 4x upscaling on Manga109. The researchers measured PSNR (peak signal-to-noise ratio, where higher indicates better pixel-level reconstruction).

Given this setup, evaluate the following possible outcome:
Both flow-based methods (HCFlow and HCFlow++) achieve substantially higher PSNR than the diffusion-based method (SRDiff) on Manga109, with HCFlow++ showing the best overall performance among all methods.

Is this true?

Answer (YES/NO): NO